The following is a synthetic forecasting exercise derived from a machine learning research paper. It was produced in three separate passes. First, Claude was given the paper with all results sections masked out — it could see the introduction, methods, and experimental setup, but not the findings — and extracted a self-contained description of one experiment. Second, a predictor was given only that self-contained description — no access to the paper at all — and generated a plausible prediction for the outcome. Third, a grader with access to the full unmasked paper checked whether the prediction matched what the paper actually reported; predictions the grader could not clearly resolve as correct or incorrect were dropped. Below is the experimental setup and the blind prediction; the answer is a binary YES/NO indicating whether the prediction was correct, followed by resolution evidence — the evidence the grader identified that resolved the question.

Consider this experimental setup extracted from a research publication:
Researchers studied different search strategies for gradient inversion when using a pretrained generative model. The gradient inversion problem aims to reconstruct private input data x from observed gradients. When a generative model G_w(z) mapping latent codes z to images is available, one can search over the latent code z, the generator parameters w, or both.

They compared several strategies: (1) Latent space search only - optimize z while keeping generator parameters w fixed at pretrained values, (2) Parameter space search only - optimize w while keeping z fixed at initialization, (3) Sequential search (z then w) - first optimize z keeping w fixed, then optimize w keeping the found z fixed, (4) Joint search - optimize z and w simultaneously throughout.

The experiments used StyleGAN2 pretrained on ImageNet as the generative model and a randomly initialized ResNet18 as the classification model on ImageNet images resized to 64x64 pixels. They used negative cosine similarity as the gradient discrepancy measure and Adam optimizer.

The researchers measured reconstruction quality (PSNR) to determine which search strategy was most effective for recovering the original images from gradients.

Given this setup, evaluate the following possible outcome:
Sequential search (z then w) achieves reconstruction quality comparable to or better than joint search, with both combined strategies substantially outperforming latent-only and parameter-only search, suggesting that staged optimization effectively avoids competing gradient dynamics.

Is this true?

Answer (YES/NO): NO